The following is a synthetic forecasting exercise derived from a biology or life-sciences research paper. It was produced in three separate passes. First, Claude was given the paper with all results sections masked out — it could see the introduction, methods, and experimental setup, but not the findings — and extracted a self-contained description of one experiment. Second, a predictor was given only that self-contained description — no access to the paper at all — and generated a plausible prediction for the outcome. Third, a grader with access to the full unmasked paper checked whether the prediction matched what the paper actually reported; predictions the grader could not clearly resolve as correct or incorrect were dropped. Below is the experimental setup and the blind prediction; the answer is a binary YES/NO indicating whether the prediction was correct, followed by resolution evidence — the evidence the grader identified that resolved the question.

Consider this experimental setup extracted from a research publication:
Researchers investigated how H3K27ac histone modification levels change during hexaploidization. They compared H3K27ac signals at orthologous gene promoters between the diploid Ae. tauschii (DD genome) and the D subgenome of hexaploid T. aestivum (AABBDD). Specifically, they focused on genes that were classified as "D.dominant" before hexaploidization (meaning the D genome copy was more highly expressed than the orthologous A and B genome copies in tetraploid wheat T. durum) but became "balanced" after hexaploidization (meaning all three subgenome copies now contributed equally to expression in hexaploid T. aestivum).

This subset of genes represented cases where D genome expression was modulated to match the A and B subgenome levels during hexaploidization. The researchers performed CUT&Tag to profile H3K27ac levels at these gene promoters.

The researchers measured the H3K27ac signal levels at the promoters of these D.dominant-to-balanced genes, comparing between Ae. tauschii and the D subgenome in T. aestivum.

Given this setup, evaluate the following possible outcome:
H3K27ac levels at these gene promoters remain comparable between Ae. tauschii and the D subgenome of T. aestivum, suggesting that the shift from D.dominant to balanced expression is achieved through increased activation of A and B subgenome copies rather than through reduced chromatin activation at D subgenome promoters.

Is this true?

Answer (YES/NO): NO